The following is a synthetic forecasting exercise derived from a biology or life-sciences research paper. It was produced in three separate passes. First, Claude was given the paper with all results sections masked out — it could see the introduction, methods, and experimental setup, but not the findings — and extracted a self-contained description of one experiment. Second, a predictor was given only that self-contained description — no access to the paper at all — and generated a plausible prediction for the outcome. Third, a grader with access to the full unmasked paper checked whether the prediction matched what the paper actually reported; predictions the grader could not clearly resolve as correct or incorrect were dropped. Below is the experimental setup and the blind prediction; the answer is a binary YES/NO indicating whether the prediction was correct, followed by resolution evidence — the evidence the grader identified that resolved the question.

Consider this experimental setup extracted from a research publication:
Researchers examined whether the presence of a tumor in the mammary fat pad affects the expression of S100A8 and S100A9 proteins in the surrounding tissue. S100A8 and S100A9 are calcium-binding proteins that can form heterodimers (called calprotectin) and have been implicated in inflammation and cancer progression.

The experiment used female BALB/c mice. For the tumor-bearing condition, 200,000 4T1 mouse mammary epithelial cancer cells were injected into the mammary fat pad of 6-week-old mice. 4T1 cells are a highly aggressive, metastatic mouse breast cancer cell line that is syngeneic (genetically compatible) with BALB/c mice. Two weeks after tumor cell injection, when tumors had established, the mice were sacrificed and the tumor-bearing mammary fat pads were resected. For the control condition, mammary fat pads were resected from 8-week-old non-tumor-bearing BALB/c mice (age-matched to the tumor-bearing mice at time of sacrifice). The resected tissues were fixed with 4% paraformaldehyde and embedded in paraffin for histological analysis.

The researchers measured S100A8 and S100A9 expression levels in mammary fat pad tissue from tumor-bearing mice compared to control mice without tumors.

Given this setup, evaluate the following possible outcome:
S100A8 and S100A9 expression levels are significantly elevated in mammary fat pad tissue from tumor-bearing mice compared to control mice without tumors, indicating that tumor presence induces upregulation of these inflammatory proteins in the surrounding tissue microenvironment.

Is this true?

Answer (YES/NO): YES